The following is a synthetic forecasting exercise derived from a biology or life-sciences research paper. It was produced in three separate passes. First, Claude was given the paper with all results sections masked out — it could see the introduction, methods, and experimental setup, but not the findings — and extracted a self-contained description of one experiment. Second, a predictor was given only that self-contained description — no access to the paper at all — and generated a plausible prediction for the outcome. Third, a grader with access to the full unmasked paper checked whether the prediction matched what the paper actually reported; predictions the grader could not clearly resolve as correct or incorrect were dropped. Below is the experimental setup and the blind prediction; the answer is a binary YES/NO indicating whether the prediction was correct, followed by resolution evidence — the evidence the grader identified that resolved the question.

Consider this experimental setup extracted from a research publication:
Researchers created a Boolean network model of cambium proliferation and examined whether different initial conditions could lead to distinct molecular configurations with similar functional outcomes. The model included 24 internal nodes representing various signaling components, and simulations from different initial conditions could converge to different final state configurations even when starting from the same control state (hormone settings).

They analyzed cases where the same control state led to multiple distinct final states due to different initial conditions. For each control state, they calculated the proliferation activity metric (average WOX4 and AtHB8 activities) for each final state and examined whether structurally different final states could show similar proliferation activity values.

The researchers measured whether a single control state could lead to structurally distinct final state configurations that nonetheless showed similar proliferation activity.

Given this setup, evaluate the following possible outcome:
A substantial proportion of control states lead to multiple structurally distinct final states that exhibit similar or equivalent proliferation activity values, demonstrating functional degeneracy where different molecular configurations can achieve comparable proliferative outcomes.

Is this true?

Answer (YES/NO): YES